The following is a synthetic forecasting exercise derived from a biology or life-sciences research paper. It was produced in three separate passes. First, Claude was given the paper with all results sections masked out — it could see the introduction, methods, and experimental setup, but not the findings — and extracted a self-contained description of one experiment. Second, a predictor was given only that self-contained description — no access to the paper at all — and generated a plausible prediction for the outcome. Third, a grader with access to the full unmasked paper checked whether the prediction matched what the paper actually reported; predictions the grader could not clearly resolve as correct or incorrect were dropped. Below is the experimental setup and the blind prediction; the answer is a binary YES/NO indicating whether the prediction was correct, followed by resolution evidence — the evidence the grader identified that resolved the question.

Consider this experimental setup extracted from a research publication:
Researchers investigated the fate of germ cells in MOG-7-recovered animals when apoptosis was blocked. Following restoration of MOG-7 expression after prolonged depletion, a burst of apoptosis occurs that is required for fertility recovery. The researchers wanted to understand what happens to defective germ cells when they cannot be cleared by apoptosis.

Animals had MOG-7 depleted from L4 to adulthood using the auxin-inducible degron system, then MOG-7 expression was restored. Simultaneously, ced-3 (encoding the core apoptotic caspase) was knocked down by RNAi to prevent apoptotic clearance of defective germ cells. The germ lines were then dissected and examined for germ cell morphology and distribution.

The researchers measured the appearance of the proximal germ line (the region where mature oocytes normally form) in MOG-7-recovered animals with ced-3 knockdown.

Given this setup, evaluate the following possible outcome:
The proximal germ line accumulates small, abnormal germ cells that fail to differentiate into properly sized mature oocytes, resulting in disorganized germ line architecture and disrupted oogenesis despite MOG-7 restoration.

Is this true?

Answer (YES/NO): NO